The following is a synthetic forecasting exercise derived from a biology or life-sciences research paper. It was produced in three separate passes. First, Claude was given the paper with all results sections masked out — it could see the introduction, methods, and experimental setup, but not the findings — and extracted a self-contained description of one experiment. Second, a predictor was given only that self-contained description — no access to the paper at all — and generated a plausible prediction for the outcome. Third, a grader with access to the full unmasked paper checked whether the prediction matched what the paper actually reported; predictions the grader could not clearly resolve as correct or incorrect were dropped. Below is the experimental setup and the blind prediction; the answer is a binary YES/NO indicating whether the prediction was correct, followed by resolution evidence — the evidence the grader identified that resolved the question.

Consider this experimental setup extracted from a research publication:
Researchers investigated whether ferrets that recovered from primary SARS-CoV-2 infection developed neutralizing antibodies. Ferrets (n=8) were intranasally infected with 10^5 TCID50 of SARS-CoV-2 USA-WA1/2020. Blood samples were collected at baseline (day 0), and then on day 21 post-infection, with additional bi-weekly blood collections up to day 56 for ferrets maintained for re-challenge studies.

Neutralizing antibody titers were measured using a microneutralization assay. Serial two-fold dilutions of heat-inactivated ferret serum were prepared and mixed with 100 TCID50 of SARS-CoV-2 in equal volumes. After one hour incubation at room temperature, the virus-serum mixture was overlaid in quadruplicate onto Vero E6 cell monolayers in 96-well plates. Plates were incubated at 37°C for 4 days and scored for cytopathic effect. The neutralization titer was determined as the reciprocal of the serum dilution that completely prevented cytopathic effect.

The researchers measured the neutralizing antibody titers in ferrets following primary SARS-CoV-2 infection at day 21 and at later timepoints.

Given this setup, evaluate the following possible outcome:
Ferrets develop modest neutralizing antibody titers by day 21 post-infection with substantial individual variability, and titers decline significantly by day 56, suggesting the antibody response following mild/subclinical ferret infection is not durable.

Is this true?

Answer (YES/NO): YES